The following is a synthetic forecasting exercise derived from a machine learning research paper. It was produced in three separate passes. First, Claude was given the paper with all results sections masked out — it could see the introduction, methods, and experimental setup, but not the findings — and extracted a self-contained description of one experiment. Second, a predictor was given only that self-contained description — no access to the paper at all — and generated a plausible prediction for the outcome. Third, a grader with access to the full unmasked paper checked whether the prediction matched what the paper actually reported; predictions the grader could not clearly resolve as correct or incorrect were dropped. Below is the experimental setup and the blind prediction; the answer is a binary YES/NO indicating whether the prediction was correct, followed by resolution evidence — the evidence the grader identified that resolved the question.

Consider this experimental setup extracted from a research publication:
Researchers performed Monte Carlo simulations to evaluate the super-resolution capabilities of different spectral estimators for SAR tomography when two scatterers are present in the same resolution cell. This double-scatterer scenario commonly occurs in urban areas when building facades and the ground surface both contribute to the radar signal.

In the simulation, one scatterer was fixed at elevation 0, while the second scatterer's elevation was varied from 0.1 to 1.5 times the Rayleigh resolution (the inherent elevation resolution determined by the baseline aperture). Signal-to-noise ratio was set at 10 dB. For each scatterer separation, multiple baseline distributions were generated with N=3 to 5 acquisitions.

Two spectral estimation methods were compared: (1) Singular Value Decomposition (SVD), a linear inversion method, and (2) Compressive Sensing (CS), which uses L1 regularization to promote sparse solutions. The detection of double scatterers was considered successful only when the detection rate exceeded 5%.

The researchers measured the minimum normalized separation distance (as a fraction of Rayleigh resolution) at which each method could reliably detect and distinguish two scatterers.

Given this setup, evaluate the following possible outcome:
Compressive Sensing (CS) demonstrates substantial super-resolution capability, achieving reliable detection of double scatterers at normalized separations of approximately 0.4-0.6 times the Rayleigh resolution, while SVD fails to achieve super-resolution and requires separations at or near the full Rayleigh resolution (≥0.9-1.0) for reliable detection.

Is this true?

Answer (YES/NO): YES